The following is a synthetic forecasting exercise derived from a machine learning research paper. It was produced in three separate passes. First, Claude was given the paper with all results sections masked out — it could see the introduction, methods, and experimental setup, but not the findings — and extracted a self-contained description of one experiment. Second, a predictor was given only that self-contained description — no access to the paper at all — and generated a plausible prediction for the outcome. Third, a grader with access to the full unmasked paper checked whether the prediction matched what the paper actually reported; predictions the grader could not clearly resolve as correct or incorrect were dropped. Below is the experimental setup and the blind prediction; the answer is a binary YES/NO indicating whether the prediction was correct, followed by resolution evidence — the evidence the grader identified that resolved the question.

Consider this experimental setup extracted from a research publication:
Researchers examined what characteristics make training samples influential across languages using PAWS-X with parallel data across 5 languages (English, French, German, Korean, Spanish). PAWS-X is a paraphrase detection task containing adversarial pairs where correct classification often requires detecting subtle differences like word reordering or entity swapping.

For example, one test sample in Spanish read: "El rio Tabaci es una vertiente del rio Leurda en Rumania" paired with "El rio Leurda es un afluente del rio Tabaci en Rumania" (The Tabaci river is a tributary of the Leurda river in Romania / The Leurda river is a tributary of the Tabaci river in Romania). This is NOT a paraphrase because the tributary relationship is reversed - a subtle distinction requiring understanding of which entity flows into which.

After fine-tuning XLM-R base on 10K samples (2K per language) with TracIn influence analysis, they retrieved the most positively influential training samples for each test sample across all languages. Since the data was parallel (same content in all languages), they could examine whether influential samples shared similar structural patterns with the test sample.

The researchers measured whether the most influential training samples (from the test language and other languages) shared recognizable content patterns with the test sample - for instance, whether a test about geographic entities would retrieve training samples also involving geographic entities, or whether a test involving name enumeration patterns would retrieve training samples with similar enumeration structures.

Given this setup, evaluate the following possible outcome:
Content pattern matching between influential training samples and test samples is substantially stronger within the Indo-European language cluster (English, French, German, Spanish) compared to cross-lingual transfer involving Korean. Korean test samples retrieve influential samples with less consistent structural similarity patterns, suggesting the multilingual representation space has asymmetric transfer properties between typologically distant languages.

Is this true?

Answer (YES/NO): NO